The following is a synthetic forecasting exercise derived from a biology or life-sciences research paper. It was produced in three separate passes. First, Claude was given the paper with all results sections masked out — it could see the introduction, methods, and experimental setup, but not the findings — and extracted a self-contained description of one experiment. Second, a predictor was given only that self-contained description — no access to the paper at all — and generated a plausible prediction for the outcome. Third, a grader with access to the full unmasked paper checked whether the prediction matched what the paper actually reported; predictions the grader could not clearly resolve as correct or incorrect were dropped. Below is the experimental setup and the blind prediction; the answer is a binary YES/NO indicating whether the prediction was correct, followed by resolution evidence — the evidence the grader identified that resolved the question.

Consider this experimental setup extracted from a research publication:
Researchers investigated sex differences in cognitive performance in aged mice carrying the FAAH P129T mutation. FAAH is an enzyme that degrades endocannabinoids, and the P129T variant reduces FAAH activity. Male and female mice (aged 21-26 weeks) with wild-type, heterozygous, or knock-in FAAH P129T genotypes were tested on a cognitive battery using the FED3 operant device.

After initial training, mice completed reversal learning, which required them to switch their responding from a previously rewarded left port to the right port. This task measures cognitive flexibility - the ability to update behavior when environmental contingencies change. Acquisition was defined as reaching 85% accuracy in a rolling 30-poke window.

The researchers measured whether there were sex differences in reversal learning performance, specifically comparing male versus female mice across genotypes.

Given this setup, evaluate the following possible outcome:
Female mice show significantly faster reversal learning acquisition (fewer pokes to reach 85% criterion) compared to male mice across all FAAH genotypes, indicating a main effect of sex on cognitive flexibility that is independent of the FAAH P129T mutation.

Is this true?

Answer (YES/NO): NO